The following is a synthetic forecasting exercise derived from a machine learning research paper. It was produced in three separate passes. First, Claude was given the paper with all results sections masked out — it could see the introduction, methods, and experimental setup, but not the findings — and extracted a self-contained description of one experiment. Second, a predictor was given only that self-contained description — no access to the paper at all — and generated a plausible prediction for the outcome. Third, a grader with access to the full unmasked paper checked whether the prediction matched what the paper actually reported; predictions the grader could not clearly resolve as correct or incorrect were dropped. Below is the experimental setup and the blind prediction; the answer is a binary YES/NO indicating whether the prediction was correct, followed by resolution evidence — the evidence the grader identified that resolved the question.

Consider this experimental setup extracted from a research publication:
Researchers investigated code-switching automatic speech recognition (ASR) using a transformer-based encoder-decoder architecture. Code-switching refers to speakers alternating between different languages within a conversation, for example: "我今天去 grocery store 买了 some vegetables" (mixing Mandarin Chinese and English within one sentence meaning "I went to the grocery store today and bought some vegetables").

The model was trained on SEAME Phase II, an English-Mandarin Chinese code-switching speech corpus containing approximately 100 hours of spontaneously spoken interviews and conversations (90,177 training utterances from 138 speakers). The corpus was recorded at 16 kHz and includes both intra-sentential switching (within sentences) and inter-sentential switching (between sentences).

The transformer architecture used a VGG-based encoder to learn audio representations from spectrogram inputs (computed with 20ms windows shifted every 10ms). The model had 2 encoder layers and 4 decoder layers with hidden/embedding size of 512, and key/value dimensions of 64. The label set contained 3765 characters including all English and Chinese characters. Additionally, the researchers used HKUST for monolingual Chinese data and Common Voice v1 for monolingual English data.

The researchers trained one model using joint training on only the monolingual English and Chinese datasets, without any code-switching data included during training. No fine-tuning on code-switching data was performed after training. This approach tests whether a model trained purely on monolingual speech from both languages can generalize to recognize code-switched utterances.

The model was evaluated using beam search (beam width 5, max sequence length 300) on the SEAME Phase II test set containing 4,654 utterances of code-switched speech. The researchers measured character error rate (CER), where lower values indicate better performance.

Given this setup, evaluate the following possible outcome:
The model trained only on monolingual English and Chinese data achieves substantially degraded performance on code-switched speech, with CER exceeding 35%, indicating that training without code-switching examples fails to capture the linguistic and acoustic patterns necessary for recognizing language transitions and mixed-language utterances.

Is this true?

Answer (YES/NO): NO